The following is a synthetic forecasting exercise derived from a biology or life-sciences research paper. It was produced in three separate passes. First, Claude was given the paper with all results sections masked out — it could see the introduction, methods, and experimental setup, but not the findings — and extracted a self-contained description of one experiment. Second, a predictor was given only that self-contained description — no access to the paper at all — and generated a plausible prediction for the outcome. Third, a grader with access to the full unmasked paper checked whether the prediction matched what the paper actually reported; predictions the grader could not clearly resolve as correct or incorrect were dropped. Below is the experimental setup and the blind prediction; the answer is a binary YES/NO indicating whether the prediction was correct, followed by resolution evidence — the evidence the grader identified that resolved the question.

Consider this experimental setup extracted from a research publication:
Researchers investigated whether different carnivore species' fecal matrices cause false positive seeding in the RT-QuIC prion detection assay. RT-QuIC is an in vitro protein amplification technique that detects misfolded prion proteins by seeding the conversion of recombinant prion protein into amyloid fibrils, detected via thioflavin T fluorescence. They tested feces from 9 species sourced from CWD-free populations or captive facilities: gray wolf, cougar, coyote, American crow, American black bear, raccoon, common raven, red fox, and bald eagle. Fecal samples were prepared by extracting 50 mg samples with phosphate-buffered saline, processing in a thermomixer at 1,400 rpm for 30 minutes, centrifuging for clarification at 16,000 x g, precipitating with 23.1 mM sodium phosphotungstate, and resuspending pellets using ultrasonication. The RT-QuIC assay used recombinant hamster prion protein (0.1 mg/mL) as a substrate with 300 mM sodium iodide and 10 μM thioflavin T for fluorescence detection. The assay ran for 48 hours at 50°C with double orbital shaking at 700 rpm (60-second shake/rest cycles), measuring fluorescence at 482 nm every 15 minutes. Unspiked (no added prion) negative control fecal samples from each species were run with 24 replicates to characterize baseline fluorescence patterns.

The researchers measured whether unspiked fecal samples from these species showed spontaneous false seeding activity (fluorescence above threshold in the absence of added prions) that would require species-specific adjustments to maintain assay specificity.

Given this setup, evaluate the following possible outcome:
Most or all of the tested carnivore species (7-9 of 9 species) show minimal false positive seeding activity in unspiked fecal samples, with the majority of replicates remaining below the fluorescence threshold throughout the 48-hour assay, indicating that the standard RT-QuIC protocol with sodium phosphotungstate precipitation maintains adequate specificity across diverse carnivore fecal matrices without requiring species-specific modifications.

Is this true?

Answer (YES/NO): NO